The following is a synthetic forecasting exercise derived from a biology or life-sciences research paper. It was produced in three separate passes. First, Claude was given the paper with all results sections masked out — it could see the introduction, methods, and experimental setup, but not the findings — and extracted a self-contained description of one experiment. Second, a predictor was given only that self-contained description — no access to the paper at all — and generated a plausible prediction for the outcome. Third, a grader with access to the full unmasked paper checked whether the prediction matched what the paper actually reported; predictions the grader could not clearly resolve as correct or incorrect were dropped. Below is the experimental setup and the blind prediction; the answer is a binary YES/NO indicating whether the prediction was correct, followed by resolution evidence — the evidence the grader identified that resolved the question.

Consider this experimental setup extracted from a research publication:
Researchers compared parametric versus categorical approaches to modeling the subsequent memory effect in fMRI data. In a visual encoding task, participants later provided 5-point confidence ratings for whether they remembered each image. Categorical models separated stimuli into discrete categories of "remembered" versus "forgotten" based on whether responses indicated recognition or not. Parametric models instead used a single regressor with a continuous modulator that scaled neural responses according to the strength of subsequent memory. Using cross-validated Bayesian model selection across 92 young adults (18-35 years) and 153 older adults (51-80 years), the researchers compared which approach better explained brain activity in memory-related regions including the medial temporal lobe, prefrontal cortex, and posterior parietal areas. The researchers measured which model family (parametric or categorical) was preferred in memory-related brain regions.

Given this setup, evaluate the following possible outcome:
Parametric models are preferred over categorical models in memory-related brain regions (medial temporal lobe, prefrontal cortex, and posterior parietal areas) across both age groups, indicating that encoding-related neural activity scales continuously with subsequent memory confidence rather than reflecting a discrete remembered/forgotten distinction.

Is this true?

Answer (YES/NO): YES